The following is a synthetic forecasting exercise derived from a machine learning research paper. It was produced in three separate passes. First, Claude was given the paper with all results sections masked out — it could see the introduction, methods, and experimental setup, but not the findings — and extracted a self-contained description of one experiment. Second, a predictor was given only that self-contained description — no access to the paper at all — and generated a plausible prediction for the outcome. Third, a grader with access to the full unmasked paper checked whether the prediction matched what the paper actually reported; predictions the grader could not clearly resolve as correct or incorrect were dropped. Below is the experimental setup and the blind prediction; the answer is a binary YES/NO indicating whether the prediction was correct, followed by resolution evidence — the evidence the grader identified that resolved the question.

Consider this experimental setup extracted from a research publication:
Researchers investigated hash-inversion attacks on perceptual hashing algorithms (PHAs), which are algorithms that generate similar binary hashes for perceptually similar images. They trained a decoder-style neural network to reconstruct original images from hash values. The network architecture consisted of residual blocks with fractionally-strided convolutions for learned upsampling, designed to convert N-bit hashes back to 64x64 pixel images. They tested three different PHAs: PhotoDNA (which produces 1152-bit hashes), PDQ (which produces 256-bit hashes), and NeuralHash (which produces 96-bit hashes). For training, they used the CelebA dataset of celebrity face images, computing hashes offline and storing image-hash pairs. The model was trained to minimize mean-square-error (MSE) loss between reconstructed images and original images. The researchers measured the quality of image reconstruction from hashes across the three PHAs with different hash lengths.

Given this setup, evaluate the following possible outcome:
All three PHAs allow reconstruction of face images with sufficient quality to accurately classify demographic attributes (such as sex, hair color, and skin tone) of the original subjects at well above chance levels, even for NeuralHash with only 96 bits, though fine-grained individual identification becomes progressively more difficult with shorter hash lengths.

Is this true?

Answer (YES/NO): NO